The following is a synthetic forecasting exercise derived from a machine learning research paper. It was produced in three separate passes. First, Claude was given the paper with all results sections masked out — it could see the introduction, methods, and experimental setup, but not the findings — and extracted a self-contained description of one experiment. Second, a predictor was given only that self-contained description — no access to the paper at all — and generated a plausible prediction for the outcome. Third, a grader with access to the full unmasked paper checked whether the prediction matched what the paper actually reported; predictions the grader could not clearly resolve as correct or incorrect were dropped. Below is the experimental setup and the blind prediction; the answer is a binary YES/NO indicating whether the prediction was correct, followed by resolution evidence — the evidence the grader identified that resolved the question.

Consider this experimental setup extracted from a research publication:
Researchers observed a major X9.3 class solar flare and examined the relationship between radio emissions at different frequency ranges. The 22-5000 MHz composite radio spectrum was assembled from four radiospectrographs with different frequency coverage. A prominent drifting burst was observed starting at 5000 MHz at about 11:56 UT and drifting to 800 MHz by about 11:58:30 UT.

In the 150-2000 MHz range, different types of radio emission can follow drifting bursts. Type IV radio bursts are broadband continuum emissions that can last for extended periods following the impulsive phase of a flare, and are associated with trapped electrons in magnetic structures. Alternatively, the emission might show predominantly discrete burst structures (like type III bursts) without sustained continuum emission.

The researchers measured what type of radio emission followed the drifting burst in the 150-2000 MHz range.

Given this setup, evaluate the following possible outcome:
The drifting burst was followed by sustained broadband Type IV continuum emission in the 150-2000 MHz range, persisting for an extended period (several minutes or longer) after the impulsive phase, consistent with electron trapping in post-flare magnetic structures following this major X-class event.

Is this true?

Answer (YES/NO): YES